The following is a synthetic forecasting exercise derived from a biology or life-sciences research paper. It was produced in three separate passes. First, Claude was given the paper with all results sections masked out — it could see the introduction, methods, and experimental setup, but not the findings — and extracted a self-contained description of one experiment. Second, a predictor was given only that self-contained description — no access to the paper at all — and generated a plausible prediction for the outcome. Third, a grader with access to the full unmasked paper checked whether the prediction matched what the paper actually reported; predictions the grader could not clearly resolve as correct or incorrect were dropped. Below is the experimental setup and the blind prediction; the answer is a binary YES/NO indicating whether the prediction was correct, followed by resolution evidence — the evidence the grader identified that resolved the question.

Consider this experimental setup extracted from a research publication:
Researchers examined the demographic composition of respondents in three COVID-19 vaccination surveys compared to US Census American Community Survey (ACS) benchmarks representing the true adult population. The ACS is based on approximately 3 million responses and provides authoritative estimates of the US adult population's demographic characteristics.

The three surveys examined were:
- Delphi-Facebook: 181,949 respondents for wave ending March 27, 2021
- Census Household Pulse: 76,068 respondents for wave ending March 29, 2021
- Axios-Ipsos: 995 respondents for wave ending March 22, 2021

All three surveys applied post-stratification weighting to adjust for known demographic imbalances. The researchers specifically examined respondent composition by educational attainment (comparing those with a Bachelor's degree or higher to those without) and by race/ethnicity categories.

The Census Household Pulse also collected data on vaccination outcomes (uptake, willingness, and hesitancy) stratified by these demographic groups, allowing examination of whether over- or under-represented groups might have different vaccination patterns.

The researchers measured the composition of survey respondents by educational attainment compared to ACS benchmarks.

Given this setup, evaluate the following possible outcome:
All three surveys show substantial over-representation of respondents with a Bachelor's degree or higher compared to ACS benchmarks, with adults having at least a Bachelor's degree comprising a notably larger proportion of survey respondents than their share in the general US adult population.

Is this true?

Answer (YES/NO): NO